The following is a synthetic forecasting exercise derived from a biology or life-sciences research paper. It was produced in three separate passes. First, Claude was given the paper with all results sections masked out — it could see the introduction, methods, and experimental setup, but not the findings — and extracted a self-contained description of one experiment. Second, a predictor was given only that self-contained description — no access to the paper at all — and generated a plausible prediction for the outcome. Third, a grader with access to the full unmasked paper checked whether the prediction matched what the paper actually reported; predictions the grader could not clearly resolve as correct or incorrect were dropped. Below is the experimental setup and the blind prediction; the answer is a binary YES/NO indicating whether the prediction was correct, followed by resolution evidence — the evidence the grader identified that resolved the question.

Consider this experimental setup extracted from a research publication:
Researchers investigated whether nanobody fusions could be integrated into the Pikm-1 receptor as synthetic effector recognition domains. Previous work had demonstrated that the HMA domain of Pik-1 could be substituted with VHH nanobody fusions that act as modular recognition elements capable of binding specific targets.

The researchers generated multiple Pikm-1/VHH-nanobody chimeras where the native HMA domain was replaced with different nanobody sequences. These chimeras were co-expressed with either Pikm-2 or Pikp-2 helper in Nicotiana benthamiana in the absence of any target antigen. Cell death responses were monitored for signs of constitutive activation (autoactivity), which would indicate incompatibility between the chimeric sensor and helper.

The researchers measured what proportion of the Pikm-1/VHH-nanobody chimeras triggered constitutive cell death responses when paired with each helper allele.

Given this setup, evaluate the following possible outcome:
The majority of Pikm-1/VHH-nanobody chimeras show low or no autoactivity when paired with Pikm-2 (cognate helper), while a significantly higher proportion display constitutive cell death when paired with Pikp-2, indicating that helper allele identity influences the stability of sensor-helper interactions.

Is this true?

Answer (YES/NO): NO